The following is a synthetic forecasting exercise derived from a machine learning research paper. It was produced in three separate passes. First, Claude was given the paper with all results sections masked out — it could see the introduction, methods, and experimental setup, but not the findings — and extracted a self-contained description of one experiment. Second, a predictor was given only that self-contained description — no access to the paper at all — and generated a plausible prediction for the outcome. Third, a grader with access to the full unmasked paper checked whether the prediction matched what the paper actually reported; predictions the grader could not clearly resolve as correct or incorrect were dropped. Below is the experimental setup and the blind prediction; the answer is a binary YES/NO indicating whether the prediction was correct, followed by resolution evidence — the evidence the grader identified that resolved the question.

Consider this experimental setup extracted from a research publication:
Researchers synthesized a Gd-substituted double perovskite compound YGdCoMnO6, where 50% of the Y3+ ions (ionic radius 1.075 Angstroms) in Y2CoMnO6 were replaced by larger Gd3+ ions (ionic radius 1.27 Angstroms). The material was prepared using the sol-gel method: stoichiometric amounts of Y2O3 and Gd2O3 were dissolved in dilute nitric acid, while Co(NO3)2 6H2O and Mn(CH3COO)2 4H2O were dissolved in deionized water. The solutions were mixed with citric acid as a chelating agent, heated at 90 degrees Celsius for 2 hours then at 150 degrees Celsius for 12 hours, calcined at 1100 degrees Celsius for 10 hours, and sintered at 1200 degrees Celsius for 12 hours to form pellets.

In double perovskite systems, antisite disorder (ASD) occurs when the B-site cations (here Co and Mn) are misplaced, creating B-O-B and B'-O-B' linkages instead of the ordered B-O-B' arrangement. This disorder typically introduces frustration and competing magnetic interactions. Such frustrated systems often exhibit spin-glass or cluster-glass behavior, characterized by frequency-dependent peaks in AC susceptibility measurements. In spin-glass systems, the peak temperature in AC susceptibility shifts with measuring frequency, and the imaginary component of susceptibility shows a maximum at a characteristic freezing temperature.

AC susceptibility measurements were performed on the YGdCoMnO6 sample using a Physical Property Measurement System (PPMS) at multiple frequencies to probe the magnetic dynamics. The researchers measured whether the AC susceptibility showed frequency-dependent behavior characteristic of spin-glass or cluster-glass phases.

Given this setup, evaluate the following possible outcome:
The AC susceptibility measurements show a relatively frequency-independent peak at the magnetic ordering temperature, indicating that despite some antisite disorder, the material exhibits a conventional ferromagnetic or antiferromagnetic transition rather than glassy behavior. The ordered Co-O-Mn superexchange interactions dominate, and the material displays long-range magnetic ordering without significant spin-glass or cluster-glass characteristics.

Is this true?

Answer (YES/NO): YES